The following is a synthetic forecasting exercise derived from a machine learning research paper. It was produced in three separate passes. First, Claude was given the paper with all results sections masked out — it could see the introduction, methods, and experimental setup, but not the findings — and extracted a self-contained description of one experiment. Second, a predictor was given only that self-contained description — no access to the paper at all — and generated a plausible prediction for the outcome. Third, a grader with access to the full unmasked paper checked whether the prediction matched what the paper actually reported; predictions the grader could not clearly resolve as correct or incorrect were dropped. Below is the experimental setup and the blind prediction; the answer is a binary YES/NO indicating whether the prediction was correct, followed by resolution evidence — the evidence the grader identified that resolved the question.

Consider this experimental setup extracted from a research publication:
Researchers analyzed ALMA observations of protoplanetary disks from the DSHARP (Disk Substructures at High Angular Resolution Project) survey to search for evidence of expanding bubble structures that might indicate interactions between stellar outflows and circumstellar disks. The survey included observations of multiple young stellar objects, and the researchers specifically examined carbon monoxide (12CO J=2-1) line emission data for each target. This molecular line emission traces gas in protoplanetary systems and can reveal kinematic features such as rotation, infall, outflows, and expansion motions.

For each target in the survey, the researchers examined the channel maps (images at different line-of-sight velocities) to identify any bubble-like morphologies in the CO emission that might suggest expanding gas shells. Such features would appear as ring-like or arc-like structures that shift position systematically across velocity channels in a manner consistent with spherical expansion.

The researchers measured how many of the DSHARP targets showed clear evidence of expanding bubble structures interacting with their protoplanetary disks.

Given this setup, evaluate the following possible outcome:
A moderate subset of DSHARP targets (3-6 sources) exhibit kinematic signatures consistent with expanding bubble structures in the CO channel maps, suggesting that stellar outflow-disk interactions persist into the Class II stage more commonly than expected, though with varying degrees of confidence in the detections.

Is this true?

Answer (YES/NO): NO